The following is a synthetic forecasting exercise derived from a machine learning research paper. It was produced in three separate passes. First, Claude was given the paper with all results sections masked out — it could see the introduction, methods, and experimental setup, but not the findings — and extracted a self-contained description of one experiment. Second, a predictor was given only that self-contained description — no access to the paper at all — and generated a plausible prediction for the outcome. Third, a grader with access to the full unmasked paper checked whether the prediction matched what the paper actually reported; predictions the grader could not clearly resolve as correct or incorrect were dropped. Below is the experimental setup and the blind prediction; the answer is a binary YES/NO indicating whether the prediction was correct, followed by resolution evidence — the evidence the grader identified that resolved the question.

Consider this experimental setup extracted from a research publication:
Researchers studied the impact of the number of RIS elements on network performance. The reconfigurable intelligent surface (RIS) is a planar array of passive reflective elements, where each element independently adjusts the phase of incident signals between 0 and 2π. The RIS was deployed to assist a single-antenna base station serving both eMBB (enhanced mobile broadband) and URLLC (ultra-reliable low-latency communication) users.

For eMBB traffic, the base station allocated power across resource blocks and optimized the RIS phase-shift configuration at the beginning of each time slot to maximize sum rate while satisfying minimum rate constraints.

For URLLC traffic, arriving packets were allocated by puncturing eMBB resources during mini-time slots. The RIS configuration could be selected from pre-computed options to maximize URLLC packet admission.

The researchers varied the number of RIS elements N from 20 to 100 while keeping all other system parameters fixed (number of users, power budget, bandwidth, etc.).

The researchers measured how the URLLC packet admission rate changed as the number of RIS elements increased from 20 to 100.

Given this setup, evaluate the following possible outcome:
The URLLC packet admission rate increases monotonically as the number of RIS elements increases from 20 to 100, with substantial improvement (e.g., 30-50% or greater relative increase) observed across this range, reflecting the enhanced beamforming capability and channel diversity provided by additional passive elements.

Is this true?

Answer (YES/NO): NO